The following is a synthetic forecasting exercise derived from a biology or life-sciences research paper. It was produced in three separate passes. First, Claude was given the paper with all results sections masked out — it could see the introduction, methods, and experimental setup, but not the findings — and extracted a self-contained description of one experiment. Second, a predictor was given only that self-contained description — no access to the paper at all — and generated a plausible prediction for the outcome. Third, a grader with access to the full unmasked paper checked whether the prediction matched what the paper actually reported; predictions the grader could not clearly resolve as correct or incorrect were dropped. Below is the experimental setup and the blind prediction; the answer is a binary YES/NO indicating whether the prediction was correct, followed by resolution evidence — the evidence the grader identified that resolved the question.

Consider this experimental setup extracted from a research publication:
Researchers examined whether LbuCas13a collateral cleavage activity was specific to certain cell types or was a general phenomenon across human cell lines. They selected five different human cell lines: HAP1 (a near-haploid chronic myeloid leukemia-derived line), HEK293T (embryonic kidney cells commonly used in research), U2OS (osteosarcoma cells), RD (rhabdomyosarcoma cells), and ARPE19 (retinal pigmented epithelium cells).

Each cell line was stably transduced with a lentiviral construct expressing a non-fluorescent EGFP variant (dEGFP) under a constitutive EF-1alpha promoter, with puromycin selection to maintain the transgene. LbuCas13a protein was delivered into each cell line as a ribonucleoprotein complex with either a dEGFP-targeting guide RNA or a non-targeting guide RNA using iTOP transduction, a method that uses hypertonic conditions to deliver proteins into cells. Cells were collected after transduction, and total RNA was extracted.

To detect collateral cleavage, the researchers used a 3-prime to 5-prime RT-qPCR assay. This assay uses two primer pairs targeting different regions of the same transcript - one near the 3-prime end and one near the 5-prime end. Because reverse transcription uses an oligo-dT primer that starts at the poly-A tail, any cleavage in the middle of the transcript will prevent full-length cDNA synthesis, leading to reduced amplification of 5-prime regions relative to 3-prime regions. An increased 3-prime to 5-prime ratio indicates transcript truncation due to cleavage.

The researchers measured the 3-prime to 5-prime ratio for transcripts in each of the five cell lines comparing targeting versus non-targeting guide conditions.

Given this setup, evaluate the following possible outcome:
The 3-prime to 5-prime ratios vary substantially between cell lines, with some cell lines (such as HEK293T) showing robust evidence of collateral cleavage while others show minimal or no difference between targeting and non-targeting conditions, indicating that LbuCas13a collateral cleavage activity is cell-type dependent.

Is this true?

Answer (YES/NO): NO